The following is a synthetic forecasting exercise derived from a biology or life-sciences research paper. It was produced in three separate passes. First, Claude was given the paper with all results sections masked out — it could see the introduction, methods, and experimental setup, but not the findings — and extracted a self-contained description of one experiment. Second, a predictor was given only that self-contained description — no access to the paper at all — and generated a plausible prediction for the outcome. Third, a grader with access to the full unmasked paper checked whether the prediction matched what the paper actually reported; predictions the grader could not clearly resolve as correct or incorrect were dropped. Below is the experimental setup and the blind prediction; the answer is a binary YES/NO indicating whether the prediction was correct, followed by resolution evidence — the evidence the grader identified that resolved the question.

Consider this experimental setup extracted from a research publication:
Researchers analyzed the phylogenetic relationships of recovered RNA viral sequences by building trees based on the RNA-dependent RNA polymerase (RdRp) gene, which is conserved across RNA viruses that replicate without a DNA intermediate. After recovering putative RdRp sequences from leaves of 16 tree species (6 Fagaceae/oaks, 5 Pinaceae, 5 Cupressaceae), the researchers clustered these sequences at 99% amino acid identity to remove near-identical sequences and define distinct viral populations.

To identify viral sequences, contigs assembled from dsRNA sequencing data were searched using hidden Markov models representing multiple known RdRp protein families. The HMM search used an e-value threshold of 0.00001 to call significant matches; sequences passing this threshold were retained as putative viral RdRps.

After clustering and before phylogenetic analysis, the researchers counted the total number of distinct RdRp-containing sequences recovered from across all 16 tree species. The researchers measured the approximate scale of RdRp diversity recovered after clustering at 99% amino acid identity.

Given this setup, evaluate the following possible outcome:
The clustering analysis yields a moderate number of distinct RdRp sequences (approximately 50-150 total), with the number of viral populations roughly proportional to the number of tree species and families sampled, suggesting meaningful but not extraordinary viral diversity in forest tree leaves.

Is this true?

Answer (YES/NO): NO